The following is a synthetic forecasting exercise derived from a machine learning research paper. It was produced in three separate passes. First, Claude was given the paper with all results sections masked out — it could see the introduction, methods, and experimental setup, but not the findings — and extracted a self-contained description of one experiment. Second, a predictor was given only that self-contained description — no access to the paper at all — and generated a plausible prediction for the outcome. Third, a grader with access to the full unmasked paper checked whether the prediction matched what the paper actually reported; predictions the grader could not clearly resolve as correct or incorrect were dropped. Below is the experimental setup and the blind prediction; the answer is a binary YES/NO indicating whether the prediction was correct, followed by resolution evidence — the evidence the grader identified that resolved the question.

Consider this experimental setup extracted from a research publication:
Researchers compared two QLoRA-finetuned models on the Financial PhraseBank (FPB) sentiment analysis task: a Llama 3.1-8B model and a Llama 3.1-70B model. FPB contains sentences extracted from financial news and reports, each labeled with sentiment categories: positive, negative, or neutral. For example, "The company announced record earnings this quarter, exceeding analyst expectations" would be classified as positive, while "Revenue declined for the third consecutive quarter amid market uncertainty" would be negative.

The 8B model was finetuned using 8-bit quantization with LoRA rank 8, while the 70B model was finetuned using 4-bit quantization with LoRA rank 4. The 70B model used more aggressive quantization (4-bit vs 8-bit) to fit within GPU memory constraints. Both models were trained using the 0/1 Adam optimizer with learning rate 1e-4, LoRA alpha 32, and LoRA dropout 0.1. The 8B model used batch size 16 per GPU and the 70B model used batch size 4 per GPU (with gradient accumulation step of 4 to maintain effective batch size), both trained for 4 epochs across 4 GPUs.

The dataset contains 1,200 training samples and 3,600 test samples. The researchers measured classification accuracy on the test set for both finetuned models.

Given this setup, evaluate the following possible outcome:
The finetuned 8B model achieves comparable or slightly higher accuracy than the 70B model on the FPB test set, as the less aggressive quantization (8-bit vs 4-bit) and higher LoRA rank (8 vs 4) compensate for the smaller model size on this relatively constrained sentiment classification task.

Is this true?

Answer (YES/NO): YES